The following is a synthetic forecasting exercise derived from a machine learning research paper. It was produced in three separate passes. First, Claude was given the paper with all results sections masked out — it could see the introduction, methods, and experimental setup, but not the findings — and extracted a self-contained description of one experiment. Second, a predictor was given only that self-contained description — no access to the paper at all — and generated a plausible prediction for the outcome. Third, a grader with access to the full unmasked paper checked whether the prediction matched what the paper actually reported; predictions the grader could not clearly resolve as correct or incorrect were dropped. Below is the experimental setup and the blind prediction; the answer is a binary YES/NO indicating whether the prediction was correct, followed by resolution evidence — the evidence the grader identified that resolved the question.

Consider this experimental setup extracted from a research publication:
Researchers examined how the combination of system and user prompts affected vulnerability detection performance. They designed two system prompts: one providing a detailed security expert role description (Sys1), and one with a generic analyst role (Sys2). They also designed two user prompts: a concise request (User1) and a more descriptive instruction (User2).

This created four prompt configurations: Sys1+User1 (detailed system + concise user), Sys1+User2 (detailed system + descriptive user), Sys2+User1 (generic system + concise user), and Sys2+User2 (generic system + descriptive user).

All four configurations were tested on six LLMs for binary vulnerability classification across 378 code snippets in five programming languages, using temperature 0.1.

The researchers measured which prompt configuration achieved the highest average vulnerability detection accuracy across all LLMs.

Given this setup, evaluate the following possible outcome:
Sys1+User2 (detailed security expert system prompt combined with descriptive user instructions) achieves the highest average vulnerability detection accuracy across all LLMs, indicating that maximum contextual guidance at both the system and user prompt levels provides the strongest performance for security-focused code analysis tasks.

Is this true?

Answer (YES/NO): NO